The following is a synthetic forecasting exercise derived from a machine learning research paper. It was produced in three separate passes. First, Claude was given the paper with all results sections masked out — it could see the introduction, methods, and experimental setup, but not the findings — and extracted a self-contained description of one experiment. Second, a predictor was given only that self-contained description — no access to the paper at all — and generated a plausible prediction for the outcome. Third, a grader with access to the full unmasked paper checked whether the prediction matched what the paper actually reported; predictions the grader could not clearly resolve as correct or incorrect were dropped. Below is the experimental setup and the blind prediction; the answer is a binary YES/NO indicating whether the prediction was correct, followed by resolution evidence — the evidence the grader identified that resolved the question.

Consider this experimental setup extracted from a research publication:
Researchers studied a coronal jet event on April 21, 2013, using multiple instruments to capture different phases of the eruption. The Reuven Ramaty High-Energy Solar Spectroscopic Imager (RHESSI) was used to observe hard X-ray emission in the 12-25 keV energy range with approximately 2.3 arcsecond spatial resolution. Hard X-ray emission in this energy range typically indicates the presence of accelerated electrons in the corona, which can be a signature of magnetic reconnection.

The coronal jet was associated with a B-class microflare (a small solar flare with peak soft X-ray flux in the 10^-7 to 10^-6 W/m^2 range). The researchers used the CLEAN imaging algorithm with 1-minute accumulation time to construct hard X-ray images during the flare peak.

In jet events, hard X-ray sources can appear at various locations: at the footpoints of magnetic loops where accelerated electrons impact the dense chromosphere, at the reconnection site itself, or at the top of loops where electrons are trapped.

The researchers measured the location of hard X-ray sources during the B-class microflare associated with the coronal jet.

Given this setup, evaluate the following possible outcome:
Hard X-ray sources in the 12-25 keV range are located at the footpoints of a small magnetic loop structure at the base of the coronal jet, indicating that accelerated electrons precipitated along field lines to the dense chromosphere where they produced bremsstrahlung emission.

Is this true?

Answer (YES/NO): NO